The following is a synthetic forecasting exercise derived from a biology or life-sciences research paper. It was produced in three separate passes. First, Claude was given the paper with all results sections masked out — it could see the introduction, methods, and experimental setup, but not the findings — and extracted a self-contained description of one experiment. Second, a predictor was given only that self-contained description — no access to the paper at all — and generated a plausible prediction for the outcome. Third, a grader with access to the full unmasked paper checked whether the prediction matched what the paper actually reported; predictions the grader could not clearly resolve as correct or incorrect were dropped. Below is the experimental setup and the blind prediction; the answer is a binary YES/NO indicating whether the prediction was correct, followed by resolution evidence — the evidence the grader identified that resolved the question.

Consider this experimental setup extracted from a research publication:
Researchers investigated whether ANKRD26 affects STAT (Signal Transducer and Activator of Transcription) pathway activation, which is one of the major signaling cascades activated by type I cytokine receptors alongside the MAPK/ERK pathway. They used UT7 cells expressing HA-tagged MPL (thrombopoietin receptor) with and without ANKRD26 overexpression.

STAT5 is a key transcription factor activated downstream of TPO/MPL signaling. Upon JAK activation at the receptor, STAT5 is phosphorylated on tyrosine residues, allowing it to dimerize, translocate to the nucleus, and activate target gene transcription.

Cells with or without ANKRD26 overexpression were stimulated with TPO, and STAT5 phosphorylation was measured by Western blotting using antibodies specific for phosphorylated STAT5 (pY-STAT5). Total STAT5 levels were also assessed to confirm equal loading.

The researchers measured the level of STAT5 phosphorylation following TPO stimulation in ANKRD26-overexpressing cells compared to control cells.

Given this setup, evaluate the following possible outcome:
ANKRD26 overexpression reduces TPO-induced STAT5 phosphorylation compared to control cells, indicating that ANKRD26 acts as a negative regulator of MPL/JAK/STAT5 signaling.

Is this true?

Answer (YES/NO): NO